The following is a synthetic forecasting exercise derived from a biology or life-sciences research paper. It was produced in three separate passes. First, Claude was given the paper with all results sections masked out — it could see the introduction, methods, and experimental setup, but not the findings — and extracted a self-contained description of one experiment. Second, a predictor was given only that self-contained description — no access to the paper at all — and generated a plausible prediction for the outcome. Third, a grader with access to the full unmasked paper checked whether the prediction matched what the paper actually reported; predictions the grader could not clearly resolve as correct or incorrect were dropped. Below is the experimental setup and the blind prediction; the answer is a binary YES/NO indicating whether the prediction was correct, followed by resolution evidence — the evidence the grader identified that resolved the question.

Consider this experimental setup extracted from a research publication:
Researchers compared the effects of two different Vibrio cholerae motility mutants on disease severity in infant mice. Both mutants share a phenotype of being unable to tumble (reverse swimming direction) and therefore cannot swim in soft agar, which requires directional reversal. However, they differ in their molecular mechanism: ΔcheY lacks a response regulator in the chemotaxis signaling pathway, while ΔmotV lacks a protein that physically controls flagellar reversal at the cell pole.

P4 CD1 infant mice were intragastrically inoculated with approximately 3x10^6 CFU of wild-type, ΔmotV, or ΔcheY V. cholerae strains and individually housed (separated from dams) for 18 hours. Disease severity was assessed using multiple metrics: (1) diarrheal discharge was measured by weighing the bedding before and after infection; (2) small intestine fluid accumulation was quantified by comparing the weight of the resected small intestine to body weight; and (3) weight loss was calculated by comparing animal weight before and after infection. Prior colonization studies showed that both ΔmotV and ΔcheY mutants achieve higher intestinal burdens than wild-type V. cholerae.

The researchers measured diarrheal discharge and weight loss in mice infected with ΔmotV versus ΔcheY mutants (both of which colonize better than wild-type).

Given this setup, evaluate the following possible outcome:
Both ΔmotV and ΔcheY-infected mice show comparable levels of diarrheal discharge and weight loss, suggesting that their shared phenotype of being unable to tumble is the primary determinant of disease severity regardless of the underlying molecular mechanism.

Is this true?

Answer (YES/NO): NO